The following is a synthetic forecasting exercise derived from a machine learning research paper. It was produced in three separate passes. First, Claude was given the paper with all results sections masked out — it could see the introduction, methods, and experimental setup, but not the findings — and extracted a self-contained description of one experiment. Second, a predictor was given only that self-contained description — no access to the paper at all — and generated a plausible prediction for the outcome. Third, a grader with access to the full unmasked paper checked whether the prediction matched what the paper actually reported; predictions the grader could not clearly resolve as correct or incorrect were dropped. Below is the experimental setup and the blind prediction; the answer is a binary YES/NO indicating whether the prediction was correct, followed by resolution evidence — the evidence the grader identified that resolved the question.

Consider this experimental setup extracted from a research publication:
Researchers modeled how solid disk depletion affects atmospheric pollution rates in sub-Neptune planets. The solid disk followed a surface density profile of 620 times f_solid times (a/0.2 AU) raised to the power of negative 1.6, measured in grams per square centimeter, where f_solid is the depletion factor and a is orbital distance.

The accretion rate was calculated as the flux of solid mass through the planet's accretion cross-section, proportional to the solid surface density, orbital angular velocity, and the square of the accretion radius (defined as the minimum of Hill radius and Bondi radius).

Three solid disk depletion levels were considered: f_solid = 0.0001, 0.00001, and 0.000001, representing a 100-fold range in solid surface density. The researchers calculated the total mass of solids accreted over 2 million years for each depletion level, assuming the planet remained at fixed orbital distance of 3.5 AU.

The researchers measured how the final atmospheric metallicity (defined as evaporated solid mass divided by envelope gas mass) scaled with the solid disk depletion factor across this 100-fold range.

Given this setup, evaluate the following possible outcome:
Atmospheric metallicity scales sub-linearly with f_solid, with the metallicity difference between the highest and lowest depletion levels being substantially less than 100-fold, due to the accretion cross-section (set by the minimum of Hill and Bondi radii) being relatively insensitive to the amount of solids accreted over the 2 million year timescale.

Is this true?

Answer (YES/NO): NO